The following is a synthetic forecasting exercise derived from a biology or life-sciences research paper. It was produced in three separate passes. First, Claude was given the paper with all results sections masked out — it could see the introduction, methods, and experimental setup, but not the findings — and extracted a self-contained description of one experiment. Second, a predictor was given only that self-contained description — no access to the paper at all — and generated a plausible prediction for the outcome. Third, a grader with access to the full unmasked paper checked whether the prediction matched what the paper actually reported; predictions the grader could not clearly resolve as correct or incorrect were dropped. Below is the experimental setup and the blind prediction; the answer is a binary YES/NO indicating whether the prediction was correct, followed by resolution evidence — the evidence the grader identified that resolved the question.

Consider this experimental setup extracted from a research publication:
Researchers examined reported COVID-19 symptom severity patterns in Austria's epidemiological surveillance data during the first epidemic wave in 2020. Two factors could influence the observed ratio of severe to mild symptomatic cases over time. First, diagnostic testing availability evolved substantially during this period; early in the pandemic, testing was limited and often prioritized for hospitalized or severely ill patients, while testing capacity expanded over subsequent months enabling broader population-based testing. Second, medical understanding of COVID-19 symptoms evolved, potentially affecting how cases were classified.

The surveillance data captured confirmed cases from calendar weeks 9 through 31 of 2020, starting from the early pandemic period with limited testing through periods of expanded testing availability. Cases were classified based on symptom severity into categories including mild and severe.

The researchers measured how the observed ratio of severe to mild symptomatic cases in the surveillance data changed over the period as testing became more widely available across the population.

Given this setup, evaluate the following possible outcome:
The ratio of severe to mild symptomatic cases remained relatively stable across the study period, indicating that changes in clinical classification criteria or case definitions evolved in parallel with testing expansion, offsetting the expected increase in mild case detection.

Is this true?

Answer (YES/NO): NO